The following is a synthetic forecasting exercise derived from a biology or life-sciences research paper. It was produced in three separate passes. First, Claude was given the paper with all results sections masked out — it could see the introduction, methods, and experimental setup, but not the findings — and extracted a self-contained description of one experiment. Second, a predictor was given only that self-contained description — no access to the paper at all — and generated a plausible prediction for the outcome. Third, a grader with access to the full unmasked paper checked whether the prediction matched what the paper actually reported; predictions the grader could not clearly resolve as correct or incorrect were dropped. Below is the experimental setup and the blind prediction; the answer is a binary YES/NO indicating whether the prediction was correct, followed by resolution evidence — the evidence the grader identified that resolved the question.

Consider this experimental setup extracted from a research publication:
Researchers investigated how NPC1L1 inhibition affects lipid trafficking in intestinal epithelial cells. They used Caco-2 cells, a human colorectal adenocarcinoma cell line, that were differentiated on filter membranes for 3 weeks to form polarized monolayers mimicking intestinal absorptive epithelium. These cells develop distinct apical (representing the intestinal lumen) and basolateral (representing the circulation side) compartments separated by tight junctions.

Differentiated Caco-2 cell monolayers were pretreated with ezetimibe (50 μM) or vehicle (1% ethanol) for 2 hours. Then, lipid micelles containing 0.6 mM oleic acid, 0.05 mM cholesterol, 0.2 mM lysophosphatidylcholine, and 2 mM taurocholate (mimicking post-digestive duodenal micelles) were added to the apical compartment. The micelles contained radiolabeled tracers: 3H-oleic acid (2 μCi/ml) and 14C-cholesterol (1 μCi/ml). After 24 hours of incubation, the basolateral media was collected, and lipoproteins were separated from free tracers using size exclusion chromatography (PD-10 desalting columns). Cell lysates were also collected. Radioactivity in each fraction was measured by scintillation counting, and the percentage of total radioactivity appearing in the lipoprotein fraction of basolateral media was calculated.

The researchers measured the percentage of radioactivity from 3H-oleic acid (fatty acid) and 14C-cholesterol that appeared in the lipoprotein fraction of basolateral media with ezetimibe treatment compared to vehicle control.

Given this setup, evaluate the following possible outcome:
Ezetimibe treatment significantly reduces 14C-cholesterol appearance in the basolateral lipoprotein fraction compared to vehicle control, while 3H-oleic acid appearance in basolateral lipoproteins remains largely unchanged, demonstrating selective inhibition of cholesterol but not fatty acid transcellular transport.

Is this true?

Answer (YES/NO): NO